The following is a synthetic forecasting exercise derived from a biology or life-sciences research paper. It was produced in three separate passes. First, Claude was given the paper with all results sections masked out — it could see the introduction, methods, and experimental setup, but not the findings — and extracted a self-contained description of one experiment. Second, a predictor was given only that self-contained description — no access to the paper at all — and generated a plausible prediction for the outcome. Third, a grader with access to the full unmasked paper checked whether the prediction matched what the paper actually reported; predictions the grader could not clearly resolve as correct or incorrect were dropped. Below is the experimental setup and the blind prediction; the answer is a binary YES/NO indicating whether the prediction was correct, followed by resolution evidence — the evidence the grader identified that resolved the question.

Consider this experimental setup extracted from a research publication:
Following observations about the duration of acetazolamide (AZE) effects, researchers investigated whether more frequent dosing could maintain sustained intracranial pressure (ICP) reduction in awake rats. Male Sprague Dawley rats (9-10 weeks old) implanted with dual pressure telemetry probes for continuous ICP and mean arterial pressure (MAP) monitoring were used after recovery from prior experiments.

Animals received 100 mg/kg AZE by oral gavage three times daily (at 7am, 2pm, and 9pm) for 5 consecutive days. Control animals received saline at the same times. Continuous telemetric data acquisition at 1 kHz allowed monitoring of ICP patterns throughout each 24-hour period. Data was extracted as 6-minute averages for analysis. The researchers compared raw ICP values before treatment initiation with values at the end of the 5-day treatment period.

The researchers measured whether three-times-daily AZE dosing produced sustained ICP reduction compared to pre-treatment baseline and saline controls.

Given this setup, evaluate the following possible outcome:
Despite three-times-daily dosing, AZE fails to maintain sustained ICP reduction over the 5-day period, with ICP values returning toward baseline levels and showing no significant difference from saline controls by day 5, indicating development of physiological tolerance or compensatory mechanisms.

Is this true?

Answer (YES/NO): NO